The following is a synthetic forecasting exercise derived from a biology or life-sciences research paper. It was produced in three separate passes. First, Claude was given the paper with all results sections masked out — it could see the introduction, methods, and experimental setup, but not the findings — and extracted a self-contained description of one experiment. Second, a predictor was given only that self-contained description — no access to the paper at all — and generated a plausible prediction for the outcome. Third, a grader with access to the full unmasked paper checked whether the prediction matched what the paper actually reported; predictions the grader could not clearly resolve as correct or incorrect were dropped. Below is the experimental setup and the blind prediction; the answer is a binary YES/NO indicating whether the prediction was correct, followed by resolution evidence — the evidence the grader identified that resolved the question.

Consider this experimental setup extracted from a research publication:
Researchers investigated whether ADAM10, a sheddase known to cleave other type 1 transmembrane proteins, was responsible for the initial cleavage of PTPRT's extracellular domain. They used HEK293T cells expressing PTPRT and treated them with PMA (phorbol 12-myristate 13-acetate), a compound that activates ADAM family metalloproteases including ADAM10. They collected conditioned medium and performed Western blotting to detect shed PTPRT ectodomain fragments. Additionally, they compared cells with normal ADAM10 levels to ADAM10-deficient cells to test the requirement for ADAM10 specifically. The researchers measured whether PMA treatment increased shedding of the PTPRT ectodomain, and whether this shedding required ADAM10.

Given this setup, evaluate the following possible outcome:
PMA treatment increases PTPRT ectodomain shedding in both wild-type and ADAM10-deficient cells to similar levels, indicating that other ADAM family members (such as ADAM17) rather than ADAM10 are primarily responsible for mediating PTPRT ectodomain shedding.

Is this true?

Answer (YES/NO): NO